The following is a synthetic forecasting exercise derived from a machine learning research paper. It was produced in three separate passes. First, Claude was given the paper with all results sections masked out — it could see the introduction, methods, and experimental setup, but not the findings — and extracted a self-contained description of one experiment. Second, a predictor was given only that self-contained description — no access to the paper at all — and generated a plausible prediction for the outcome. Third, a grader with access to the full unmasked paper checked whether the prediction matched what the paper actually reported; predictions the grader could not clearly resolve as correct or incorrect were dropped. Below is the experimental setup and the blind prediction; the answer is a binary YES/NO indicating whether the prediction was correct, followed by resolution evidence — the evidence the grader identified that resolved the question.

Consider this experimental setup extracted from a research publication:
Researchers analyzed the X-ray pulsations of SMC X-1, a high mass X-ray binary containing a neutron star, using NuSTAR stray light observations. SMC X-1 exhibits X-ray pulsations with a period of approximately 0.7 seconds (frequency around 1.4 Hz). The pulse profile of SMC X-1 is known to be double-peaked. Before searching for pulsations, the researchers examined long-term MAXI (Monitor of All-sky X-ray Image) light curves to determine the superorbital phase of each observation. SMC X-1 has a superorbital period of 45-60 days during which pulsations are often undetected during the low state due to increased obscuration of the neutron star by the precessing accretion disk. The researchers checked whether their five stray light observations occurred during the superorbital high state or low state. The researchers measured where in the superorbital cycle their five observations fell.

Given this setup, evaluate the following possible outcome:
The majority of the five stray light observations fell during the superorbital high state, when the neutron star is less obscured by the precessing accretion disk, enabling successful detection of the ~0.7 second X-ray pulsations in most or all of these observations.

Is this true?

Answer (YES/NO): YES